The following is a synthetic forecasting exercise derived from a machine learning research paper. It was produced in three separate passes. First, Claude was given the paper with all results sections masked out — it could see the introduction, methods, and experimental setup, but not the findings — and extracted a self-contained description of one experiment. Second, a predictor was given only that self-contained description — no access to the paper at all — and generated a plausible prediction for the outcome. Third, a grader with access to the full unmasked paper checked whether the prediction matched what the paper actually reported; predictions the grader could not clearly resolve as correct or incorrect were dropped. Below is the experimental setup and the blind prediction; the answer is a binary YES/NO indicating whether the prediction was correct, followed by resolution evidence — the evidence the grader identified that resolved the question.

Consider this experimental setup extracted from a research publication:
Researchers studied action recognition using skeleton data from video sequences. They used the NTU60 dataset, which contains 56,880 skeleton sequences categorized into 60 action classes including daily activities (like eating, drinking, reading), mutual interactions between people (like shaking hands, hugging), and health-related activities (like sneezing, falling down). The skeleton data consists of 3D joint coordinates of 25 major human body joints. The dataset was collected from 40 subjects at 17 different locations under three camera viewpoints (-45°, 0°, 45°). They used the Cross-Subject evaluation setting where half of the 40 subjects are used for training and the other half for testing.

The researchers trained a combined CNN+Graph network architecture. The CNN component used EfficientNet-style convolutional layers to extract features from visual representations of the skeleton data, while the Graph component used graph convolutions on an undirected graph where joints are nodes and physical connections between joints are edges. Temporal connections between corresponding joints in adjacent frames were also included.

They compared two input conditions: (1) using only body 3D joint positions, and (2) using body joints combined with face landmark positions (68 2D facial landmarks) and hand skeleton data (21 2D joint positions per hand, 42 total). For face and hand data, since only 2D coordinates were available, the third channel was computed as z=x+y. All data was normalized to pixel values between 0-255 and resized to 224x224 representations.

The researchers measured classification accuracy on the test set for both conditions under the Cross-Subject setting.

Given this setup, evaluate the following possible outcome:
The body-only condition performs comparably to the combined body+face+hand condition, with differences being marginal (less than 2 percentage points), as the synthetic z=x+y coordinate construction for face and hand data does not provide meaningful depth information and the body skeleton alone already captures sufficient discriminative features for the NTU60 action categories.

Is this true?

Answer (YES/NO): YES